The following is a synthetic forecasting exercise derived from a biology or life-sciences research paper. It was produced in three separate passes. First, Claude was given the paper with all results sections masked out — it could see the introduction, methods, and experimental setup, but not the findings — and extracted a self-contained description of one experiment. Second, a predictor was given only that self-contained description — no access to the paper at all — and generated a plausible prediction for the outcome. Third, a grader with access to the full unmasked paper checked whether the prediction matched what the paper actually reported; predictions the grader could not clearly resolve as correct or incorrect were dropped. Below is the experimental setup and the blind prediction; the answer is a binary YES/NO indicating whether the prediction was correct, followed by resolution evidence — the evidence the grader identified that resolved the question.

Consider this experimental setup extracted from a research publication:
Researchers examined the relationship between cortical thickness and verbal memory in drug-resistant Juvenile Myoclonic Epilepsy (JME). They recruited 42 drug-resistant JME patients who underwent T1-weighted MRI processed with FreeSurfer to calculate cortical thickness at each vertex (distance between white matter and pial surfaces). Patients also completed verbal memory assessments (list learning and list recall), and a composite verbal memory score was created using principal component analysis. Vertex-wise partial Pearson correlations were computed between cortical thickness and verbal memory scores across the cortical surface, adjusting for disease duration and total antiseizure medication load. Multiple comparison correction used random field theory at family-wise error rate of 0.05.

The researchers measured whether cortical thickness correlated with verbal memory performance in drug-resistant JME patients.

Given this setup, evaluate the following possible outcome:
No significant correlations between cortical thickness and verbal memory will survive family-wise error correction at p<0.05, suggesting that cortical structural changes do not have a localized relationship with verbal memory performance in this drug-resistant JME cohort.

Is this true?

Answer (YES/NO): YES